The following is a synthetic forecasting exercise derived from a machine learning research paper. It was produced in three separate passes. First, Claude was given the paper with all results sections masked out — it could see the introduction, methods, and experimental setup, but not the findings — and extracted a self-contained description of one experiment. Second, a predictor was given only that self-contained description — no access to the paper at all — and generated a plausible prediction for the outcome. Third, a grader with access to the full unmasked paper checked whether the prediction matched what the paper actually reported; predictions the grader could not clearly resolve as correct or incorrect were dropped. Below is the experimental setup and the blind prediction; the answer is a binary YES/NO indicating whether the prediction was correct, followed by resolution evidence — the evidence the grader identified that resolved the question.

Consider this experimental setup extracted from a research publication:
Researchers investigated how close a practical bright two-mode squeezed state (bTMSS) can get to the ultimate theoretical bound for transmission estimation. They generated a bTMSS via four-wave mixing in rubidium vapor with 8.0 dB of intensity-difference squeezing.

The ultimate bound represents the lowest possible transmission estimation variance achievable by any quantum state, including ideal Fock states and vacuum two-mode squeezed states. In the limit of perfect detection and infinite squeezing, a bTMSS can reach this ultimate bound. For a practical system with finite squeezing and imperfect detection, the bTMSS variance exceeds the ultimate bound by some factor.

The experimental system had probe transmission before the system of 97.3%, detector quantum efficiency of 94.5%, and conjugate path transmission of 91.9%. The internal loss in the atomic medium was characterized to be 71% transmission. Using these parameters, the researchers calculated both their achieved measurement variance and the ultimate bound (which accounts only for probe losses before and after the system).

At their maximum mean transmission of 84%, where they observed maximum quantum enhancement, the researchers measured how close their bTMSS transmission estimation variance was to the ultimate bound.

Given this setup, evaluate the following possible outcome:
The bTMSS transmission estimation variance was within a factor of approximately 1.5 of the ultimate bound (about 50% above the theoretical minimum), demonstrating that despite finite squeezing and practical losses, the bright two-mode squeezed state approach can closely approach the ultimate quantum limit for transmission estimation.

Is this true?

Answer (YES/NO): NO